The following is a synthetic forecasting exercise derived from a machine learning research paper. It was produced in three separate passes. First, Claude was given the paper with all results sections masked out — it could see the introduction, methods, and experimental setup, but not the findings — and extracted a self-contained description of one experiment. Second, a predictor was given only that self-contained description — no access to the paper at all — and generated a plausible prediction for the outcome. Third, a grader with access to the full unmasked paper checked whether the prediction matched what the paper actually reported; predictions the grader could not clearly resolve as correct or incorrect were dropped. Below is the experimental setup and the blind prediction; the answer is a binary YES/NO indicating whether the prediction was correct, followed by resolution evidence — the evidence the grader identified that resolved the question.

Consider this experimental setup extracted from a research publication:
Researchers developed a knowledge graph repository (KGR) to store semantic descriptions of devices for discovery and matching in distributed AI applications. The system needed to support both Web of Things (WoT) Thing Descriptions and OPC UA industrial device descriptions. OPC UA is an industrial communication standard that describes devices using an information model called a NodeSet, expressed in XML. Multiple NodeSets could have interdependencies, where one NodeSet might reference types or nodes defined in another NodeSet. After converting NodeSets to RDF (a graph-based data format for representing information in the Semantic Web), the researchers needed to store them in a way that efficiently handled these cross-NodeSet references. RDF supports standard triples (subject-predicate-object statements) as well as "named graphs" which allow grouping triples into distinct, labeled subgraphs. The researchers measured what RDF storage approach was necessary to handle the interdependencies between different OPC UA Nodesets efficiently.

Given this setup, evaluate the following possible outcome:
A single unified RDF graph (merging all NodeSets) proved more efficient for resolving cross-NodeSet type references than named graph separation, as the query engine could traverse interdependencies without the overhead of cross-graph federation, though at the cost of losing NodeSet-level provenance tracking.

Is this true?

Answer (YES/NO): NO